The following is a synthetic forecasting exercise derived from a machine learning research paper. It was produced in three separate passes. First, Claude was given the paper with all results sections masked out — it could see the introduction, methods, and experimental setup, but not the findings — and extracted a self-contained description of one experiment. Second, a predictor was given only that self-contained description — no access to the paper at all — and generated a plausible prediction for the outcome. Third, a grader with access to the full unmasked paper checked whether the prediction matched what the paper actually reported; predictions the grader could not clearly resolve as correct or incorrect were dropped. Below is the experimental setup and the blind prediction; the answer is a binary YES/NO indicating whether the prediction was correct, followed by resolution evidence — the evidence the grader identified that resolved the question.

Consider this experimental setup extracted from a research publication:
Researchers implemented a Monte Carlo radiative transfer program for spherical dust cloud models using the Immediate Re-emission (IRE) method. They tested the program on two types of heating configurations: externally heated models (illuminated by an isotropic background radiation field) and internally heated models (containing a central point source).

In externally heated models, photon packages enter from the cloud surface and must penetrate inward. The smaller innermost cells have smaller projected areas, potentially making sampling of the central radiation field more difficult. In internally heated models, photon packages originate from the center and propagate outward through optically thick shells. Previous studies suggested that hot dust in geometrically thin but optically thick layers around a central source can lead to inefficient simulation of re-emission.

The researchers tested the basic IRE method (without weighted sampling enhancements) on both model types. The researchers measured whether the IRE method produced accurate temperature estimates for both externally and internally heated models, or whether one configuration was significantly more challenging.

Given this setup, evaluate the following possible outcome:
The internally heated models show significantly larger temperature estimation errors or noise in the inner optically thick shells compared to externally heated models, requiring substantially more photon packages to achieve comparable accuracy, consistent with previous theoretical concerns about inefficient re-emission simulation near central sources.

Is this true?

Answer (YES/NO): NO